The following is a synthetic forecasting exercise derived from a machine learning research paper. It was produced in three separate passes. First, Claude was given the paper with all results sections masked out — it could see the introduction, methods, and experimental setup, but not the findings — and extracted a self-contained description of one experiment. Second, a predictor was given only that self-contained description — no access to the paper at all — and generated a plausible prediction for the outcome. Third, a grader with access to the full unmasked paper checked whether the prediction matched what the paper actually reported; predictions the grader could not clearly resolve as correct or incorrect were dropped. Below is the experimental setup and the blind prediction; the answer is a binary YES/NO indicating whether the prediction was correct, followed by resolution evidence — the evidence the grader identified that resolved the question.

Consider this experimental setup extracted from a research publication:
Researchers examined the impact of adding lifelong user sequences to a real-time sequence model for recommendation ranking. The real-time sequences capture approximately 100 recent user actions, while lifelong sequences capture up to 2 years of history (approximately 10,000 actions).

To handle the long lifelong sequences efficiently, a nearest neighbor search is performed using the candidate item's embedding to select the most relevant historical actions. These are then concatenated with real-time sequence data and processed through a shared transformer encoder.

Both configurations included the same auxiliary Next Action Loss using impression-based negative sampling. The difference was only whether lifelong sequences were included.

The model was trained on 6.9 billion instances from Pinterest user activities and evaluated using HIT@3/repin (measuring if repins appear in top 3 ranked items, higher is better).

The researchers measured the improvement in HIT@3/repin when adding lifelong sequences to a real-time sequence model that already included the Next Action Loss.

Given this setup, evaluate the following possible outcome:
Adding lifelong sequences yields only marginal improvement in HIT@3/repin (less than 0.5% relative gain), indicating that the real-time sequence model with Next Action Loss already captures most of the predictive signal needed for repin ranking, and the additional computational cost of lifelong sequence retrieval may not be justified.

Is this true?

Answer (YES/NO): NO